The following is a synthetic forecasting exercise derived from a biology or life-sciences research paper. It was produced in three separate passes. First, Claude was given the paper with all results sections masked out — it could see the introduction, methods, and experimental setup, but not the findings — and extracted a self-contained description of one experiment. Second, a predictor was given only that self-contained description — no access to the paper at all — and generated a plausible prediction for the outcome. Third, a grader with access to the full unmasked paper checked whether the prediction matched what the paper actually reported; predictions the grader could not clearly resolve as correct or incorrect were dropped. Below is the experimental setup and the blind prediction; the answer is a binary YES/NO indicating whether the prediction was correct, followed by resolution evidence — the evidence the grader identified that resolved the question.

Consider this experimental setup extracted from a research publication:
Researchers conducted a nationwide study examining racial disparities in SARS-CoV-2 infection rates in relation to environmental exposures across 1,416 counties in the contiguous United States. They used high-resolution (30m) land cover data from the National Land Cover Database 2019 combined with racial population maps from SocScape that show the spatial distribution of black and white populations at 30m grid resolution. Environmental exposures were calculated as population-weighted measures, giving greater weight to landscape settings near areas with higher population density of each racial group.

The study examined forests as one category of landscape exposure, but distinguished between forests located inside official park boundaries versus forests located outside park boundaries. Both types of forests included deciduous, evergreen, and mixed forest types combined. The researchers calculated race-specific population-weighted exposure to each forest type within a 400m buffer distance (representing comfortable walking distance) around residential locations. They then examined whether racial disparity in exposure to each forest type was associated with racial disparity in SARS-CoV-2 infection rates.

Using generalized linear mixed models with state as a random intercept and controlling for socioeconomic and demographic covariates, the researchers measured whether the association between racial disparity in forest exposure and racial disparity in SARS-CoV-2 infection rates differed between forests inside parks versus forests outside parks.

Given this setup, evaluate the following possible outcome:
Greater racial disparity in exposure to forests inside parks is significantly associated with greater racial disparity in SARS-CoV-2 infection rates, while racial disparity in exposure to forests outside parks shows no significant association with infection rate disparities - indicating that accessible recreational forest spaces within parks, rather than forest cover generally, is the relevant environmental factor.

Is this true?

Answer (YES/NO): NO